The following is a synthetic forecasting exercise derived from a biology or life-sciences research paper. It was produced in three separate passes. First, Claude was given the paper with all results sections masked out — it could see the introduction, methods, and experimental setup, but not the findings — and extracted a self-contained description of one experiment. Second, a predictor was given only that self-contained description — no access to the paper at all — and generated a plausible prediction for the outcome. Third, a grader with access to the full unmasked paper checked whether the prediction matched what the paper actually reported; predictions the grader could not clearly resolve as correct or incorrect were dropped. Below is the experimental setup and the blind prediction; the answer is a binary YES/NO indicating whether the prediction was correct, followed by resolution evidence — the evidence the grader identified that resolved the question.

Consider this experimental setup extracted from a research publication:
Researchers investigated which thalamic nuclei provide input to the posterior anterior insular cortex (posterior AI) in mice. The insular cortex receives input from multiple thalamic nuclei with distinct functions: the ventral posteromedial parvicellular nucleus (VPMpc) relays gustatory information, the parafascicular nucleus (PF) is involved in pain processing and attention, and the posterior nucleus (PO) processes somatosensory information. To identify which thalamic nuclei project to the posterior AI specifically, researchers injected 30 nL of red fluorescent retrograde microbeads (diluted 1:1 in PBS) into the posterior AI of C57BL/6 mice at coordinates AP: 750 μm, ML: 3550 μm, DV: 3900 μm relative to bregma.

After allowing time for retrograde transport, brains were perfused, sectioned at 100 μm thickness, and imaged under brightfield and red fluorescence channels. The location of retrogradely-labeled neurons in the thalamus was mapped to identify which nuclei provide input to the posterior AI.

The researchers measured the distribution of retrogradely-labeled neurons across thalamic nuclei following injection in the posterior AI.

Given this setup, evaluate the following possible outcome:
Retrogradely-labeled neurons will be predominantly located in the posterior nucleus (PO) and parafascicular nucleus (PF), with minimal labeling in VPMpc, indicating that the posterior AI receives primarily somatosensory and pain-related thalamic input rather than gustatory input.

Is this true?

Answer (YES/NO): NO